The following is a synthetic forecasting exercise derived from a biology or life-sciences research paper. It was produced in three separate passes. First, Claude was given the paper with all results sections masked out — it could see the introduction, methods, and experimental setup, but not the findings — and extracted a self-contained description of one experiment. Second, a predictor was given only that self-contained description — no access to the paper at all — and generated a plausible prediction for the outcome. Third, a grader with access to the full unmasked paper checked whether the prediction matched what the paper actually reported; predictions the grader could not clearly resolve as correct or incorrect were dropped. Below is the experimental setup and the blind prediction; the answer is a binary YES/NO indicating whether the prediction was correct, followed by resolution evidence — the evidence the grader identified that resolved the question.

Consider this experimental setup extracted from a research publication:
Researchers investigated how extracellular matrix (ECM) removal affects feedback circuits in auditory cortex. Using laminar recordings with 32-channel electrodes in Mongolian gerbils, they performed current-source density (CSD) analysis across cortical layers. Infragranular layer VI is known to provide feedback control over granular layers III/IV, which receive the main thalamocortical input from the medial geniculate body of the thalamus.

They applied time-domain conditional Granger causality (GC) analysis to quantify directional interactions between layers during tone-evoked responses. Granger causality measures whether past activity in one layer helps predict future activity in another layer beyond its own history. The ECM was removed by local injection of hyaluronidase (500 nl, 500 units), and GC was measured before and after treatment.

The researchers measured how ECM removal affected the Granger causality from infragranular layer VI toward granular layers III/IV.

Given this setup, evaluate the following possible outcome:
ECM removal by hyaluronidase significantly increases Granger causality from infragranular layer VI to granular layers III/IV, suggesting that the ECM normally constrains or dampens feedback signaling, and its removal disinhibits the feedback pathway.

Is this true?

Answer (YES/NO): NO